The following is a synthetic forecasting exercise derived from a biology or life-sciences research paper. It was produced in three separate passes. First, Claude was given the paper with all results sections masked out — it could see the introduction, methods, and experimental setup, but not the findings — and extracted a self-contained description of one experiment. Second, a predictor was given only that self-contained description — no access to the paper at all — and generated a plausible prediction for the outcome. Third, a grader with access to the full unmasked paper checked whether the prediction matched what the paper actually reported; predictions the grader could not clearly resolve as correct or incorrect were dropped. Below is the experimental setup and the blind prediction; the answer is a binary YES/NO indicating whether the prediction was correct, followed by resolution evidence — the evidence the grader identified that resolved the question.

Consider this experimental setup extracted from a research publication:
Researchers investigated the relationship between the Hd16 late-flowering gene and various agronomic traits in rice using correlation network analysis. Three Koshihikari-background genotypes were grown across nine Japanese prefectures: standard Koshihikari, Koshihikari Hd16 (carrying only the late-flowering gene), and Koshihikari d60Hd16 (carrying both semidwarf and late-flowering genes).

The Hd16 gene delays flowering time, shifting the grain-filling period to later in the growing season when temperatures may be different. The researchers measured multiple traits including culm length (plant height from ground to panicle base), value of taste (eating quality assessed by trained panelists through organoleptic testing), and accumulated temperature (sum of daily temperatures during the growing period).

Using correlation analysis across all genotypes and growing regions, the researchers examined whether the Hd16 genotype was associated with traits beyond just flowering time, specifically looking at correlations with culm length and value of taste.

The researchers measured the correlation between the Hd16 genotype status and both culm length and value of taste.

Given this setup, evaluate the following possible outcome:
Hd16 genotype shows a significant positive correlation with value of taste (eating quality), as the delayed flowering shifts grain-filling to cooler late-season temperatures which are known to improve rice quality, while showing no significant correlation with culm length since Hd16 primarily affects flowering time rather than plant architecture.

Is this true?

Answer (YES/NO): NO